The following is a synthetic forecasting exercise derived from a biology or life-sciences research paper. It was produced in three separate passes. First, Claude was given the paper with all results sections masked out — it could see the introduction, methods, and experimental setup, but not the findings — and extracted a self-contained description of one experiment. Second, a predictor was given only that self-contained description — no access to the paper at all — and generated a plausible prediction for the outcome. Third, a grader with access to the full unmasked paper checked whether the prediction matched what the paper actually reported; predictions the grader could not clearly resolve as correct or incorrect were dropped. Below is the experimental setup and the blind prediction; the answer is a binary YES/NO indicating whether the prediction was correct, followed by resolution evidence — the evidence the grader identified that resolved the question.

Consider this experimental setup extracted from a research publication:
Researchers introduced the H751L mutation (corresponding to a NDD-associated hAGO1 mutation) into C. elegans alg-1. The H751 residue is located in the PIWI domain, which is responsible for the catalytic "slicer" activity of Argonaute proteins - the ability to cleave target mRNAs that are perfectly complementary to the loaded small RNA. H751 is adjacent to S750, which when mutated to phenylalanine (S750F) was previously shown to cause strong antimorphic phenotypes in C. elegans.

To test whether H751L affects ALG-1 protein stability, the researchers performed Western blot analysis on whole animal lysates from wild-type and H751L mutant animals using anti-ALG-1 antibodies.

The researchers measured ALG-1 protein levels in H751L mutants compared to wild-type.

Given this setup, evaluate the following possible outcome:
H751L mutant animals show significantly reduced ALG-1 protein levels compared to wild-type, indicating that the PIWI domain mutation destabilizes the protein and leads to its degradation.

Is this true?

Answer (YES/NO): NO